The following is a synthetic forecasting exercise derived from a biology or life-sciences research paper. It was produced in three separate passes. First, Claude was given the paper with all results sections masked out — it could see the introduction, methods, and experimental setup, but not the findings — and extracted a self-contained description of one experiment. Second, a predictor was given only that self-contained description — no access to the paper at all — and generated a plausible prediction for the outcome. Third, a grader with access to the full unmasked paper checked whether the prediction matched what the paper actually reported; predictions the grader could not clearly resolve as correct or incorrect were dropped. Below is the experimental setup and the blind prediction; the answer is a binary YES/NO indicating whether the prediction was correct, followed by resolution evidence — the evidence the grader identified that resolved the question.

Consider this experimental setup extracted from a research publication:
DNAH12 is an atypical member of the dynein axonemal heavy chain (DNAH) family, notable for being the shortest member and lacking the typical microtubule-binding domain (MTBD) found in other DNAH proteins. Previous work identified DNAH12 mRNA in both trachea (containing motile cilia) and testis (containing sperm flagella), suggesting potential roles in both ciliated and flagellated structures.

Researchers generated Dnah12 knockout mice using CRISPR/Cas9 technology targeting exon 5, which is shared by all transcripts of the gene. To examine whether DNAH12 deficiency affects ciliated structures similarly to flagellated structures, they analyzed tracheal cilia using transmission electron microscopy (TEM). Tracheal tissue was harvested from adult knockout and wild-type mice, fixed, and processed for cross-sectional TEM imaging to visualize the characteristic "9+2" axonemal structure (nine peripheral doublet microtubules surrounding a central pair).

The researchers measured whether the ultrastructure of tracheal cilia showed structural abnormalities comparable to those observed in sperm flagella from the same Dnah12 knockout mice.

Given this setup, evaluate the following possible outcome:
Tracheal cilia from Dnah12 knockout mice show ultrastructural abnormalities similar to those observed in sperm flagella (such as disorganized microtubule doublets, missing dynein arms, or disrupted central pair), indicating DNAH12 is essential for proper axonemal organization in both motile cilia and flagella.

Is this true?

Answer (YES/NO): NO